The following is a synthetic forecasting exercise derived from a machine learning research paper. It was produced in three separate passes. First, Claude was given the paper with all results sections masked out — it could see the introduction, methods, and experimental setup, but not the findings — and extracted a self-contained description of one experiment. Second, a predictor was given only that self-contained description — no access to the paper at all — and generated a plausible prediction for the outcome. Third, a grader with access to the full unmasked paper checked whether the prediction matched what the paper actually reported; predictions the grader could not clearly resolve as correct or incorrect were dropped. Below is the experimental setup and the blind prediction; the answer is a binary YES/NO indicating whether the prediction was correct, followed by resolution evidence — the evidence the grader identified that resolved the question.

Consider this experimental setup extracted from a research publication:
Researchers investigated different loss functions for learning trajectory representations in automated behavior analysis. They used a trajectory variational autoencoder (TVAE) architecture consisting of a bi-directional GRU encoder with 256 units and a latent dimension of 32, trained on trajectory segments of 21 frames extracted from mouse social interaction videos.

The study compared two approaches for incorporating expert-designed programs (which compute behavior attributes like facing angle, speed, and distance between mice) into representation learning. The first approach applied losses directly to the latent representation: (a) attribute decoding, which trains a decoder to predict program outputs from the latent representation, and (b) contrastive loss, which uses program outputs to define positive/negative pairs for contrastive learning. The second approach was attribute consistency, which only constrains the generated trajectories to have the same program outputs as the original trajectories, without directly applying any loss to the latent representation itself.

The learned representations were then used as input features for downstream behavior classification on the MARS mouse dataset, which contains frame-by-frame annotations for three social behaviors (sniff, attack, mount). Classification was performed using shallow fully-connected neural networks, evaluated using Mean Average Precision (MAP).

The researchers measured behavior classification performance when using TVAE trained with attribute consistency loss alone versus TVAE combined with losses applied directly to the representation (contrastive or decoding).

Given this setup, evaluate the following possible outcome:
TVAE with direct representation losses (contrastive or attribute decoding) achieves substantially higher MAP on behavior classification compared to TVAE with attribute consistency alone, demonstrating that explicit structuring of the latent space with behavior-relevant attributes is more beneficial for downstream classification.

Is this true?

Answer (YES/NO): YES